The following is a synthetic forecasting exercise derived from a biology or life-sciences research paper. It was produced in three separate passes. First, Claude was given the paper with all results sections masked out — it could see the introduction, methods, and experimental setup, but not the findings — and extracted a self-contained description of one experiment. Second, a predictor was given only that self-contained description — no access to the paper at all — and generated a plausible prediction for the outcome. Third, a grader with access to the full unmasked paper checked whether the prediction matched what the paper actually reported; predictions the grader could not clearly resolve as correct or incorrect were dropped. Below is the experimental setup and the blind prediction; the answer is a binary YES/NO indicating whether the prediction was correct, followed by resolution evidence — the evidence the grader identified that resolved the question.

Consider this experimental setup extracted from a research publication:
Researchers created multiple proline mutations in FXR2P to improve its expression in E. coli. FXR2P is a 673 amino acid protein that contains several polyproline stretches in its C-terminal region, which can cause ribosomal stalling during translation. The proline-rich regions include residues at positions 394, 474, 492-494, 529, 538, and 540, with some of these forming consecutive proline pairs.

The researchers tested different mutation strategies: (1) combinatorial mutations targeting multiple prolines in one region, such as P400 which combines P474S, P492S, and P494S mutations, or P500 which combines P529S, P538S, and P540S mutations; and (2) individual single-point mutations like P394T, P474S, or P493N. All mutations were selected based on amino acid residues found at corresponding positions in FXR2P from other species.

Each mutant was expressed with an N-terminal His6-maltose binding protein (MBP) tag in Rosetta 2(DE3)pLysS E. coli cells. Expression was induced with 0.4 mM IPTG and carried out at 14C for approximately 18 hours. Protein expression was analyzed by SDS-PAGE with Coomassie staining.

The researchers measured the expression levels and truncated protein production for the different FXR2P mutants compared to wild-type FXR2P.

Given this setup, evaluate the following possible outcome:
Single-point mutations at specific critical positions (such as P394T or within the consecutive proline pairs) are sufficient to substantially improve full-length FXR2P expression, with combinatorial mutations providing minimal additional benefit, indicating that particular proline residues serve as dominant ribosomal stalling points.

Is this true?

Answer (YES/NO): NO